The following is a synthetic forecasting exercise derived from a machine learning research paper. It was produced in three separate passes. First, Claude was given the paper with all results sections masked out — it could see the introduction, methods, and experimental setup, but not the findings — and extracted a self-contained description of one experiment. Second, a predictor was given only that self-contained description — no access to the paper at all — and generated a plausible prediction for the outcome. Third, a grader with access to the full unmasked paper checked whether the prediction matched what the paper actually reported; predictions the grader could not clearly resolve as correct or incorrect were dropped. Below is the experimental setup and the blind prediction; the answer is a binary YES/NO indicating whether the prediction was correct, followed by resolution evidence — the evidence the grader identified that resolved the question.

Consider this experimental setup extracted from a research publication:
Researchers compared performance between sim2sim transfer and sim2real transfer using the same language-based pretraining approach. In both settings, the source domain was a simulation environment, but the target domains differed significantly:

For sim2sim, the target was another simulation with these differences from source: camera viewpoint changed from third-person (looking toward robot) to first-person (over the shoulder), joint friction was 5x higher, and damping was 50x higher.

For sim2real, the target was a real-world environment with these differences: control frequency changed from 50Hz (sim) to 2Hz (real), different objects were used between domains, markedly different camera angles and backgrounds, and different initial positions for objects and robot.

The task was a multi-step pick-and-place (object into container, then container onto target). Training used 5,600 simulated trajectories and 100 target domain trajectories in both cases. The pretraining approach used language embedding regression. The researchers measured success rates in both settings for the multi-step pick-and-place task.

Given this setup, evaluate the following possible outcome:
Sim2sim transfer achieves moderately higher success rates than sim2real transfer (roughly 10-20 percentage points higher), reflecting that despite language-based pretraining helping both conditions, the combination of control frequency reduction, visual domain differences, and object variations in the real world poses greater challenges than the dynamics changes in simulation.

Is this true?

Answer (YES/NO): NO